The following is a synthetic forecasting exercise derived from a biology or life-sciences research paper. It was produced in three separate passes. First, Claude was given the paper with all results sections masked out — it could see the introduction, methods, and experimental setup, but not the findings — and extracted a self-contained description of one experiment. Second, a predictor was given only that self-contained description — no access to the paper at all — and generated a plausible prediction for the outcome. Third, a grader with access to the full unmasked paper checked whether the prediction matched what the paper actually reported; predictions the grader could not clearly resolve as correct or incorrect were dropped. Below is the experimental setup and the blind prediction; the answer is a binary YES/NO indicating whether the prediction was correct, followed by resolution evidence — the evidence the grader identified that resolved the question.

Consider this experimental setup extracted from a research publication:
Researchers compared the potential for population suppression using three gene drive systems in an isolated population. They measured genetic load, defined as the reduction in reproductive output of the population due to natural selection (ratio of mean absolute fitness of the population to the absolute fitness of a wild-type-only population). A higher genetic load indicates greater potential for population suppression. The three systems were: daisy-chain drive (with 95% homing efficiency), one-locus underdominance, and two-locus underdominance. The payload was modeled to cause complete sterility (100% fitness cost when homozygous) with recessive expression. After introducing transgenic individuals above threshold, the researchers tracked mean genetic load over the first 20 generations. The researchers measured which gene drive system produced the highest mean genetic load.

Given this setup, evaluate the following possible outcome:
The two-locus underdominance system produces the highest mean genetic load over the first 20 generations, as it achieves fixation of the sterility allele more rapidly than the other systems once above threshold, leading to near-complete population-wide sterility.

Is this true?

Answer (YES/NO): NO